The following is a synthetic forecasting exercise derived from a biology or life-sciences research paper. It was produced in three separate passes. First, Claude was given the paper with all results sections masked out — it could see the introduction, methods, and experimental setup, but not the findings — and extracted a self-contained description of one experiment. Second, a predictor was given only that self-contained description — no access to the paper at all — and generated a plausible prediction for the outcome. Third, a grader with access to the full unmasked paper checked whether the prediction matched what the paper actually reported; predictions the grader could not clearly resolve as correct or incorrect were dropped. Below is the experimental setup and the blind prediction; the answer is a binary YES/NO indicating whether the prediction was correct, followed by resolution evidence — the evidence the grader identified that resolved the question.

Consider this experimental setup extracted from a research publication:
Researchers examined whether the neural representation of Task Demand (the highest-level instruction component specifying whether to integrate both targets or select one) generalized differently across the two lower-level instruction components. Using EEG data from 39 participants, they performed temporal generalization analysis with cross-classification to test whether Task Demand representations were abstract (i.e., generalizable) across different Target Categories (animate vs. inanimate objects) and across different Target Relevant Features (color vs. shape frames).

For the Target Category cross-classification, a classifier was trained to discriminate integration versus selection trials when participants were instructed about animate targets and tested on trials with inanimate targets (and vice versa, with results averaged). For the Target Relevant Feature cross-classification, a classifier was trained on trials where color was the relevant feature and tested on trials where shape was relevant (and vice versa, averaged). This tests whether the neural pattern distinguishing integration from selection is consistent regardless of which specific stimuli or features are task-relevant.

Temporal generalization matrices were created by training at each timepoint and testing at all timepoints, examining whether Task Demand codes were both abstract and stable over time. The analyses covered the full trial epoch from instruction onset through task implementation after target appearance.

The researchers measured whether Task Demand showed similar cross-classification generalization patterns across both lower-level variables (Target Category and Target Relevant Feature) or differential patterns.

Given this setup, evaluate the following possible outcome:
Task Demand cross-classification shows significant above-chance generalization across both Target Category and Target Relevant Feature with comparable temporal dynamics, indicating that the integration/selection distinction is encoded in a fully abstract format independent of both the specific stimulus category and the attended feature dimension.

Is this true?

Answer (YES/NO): YES